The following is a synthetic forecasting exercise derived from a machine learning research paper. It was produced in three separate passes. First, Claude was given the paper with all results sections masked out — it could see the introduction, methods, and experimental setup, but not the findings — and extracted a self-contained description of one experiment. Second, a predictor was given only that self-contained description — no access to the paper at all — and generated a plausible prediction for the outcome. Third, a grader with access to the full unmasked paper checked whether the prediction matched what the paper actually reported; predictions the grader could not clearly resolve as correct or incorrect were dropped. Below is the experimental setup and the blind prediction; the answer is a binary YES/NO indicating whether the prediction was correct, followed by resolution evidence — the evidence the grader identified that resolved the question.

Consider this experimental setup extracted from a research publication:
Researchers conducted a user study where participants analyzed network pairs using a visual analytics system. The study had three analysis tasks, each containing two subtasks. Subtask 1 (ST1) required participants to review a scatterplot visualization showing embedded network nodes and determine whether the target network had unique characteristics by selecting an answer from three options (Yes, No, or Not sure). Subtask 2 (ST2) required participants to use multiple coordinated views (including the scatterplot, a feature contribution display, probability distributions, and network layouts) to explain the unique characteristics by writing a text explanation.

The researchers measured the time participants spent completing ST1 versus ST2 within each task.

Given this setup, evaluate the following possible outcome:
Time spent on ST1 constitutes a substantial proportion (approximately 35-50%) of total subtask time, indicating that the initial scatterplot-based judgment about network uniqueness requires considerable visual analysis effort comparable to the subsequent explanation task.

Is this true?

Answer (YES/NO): NO